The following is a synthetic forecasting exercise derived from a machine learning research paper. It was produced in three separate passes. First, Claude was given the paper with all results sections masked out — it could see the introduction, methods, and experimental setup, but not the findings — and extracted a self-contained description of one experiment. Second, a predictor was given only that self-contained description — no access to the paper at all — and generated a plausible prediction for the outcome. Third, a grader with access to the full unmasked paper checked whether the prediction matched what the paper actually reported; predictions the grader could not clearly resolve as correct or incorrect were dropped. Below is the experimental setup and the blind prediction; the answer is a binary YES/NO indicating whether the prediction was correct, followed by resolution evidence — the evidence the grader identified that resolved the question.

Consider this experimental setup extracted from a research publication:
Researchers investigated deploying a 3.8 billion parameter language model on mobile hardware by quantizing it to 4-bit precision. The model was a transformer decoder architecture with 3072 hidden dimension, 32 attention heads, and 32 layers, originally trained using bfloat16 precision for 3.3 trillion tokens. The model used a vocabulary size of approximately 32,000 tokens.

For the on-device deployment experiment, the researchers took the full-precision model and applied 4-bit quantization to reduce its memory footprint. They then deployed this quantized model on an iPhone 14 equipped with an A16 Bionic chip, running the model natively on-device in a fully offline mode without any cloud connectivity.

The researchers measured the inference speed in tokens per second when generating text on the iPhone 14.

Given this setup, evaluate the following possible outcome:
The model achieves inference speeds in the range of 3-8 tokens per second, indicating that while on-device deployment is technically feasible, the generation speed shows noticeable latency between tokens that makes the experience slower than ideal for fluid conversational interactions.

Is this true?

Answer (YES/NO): NO